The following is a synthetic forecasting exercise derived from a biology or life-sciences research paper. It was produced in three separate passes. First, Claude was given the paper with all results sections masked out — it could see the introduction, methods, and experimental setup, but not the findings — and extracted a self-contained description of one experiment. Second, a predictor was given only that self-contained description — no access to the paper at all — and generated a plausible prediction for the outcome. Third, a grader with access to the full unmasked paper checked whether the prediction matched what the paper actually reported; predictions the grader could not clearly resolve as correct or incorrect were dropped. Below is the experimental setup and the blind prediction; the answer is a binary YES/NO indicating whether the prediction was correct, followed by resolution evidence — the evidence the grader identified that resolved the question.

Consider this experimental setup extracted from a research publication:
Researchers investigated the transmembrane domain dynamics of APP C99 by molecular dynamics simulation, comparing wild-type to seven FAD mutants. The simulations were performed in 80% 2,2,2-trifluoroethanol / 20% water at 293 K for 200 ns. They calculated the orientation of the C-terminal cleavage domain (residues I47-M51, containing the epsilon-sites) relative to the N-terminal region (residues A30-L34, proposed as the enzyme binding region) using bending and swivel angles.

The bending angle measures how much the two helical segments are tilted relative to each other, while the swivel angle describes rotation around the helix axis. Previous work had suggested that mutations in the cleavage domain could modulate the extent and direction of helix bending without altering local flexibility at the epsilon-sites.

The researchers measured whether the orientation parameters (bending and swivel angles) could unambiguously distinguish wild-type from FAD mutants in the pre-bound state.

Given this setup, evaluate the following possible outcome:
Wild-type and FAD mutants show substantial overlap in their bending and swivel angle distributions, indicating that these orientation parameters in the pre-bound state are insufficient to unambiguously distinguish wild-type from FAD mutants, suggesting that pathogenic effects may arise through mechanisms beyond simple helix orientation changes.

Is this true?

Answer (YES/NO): YES